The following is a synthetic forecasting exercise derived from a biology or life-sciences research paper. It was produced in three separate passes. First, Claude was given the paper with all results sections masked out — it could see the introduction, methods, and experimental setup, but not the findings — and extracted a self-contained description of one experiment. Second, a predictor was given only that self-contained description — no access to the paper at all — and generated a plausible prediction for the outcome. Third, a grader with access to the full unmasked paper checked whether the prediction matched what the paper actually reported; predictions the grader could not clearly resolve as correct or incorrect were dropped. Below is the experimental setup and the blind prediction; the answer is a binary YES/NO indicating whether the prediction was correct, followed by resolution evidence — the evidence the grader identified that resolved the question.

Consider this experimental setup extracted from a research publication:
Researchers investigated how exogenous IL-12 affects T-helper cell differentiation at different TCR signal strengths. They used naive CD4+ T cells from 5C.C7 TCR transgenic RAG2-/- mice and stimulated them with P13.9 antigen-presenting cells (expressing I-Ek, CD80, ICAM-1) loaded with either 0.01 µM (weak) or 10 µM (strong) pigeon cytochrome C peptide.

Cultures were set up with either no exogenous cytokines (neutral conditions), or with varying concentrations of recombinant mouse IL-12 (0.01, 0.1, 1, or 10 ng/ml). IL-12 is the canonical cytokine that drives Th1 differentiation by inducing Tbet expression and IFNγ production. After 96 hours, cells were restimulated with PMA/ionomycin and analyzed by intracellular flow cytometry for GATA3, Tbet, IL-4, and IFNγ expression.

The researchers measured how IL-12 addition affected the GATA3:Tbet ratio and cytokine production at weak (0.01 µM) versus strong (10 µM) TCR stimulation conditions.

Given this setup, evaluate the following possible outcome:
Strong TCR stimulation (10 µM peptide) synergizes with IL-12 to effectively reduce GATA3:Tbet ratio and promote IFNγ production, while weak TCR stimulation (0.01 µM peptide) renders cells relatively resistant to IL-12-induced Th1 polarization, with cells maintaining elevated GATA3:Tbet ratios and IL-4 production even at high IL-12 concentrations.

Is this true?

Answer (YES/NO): YES